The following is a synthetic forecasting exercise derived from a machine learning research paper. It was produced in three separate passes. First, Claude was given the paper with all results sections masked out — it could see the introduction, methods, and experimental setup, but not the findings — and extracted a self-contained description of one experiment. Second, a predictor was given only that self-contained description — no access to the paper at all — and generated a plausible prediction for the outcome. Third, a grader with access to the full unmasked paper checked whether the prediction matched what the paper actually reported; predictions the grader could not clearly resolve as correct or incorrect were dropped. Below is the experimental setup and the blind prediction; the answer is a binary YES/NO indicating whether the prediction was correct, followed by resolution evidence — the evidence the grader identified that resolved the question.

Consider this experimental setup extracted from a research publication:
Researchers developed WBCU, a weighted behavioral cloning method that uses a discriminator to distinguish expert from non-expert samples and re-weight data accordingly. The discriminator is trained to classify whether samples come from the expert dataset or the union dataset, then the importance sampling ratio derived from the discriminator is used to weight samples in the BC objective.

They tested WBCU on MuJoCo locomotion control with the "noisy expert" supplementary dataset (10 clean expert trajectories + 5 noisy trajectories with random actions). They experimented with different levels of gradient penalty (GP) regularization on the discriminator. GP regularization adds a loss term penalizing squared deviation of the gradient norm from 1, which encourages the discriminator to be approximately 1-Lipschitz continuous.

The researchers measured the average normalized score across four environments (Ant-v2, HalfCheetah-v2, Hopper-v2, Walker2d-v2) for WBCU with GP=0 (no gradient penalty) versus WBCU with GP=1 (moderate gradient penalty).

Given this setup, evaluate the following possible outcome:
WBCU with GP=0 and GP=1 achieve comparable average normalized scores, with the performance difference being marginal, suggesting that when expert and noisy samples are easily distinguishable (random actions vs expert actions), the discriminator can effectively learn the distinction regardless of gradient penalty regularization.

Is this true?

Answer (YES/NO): NO